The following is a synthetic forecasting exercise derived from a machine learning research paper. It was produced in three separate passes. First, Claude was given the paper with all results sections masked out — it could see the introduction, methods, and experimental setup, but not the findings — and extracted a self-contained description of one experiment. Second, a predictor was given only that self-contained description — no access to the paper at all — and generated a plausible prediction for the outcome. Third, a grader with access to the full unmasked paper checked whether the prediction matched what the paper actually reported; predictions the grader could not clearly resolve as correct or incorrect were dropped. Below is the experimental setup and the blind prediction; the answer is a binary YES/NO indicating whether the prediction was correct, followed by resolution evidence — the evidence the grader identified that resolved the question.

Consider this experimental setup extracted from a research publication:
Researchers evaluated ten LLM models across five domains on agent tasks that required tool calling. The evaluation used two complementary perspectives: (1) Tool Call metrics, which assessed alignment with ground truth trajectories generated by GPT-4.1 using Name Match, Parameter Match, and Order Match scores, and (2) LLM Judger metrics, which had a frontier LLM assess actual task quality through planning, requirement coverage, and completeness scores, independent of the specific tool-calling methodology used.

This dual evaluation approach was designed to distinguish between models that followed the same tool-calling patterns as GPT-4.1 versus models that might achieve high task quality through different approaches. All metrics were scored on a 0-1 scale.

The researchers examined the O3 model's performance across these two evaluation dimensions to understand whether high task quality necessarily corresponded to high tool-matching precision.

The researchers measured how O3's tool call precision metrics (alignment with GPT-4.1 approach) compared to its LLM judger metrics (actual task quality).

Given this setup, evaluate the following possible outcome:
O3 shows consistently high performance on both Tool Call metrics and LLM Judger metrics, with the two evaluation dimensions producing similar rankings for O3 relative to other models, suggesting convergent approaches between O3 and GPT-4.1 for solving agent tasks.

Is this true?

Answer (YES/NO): NO